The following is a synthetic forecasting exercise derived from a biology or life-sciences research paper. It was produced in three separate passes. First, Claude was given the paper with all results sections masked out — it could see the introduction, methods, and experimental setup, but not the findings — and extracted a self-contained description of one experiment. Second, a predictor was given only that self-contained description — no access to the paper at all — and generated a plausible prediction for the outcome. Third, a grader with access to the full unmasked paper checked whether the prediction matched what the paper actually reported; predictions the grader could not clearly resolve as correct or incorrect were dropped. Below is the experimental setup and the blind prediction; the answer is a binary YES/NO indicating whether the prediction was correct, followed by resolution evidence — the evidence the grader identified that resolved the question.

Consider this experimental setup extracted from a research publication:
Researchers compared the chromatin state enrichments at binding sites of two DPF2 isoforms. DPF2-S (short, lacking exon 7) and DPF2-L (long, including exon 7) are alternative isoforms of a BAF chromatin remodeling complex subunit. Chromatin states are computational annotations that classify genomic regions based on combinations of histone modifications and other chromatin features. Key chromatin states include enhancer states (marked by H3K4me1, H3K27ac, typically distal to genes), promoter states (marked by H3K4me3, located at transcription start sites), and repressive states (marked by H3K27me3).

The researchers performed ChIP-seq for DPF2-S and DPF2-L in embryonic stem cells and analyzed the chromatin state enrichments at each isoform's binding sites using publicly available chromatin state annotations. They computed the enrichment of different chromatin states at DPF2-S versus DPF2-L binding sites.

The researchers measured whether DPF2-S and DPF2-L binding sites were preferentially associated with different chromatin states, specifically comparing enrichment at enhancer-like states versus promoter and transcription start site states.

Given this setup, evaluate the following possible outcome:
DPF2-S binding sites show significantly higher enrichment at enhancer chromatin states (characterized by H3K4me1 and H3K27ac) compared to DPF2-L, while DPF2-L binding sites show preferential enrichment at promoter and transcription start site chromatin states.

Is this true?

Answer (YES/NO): YES